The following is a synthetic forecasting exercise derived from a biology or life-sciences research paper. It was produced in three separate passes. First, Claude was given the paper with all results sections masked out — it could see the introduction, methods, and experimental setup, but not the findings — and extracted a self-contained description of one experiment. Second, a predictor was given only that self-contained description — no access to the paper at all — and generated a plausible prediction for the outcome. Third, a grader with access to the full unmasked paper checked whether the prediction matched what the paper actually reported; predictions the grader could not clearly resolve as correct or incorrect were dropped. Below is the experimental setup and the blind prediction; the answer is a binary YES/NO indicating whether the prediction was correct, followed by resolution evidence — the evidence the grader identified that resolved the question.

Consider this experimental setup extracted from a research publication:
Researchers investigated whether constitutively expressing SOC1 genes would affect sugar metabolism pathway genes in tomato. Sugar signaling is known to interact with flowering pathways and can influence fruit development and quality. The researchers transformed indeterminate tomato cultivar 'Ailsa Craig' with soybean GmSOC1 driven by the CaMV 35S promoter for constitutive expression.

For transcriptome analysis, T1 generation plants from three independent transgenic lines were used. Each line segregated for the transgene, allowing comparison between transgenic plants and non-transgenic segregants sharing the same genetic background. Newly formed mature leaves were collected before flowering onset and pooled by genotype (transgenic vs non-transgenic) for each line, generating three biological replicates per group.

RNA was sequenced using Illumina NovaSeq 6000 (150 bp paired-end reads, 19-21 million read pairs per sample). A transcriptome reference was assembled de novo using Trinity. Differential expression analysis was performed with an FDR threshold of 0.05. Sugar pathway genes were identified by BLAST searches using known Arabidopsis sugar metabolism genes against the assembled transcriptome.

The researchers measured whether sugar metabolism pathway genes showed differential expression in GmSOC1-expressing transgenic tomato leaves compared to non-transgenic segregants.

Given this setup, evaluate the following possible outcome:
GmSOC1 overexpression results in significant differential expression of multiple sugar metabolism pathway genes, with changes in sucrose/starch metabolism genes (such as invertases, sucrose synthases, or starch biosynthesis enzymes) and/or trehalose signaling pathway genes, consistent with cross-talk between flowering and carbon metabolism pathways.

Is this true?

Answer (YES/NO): NO